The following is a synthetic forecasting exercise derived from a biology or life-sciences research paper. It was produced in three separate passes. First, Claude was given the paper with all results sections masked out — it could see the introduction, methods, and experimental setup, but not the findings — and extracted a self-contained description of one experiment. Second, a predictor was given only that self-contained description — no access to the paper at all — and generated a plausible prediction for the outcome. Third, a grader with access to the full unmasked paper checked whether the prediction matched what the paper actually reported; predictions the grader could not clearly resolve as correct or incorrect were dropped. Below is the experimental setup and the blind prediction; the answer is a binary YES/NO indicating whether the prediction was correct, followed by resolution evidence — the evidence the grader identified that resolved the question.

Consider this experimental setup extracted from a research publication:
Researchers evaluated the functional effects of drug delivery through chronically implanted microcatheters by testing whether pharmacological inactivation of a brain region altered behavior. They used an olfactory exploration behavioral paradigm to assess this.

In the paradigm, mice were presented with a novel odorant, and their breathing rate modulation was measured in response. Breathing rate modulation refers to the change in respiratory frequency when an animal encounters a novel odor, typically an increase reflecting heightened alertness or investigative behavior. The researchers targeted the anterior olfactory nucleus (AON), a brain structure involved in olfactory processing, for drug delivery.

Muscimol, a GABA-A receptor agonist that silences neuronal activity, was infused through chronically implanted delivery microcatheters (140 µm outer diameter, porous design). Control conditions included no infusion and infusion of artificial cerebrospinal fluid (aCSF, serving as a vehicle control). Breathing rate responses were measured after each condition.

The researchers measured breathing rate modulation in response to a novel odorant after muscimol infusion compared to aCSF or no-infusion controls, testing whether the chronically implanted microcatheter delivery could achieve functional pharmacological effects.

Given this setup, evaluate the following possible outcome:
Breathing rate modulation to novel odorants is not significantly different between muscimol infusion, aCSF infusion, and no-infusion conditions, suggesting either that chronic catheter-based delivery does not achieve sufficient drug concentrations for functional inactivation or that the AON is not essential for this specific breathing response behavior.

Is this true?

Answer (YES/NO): NO